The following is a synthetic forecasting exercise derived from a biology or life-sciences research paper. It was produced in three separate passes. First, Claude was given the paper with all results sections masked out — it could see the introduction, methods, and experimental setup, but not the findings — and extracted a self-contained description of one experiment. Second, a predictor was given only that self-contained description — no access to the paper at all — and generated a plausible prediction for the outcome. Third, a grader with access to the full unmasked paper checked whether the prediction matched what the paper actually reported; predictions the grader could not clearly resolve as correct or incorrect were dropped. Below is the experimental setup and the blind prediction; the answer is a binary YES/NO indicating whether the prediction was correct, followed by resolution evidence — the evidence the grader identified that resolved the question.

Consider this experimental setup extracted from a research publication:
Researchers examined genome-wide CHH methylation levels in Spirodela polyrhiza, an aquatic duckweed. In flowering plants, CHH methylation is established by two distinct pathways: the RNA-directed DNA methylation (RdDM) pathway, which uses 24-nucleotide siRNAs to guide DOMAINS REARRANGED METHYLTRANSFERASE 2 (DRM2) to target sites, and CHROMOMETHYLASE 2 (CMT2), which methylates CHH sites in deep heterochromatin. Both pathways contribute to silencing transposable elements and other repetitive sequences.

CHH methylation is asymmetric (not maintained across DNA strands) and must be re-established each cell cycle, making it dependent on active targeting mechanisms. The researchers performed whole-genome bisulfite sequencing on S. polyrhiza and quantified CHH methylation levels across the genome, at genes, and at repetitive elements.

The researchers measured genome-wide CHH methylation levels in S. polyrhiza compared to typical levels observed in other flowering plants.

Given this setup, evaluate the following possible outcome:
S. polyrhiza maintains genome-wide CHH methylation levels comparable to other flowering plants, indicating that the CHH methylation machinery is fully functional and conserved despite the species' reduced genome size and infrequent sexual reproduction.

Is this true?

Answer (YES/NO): NO